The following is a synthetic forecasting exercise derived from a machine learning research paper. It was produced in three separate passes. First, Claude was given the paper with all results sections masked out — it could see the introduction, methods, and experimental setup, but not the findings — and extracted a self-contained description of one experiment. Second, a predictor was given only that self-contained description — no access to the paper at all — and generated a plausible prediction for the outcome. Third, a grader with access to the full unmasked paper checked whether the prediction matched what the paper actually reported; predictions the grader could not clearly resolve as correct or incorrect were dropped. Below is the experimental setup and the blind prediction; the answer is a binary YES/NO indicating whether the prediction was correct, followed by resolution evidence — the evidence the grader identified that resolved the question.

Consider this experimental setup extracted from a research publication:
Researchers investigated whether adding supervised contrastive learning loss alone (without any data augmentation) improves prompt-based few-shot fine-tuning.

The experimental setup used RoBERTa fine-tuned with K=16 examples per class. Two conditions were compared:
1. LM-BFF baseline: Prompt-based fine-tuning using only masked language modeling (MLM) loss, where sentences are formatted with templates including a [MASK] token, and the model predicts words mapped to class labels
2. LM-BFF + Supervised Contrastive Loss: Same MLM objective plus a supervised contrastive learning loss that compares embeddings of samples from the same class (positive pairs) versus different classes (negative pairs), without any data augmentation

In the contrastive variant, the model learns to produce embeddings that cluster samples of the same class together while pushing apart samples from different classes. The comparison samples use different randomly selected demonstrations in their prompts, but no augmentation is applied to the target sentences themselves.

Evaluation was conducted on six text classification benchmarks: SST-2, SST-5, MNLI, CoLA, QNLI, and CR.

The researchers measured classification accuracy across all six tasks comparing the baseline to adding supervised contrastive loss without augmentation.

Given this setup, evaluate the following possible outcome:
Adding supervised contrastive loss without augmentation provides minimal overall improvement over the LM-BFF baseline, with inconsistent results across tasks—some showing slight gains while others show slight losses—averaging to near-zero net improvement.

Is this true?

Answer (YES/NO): NO